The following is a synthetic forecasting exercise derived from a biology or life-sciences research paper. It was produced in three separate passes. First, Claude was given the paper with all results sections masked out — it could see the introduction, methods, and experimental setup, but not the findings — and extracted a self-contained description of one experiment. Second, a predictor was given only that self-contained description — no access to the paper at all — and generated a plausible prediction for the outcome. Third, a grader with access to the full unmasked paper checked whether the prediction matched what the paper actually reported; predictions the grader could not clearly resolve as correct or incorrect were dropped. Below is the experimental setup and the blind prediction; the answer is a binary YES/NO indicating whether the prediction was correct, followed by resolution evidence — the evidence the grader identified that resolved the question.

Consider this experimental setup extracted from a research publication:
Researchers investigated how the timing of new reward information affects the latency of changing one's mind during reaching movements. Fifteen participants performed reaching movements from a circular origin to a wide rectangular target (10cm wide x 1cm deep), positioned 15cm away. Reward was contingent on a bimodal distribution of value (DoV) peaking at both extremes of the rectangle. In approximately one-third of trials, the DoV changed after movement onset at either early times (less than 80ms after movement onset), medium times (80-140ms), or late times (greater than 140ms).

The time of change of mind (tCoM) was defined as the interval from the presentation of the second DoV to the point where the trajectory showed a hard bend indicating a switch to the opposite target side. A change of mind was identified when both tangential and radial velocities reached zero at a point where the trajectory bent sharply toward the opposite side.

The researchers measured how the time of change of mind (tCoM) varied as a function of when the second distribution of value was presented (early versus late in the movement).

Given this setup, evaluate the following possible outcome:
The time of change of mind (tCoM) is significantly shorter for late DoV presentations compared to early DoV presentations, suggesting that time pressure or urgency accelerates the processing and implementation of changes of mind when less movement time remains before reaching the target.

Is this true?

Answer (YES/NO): YES